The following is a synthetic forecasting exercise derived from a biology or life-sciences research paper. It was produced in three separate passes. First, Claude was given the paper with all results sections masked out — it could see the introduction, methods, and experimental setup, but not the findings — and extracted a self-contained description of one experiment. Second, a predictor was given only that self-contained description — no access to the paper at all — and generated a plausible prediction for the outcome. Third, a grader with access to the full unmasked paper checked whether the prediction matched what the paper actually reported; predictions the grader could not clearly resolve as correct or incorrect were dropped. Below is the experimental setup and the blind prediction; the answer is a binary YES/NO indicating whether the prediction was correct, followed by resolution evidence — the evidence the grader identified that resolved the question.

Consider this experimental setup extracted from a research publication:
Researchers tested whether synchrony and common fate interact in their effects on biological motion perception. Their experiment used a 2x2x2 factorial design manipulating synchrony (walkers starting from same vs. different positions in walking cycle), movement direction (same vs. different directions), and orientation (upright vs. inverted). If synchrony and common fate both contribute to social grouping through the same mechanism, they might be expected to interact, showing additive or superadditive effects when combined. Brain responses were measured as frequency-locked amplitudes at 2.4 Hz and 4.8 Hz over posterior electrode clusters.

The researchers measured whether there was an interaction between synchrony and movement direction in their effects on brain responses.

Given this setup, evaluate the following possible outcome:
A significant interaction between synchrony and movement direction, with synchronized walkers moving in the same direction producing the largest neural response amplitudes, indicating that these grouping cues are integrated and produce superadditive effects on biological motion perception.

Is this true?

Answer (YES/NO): NO